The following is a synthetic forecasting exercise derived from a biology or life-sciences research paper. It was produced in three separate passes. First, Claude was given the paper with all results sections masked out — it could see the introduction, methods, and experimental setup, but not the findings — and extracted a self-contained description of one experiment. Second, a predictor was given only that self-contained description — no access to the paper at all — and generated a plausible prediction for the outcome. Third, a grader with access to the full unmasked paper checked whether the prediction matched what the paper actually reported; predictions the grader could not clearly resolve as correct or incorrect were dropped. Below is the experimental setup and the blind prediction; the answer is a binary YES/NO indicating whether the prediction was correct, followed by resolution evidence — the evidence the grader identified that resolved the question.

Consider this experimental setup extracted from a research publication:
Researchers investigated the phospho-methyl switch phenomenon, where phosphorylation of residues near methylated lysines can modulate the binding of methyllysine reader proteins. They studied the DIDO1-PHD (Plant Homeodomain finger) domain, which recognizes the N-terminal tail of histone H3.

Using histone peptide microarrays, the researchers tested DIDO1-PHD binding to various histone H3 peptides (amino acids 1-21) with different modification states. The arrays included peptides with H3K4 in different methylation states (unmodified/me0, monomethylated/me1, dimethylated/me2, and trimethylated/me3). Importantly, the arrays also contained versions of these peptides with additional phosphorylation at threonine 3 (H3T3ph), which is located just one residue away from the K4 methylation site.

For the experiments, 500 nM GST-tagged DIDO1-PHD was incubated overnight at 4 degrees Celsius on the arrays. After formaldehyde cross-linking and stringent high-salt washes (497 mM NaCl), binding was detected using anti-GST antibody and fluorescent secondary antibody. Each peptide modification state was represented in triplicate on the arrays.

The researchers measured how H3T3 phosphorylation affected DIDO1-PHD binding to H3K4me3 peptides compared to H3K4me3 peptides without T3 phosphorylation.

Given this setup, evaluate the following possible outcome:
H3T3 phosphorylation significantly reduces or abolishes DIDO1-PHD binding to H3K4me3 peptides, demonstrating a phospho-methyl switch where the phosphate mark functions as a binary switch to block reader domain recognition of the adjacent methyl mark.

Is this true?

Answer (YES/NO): YES